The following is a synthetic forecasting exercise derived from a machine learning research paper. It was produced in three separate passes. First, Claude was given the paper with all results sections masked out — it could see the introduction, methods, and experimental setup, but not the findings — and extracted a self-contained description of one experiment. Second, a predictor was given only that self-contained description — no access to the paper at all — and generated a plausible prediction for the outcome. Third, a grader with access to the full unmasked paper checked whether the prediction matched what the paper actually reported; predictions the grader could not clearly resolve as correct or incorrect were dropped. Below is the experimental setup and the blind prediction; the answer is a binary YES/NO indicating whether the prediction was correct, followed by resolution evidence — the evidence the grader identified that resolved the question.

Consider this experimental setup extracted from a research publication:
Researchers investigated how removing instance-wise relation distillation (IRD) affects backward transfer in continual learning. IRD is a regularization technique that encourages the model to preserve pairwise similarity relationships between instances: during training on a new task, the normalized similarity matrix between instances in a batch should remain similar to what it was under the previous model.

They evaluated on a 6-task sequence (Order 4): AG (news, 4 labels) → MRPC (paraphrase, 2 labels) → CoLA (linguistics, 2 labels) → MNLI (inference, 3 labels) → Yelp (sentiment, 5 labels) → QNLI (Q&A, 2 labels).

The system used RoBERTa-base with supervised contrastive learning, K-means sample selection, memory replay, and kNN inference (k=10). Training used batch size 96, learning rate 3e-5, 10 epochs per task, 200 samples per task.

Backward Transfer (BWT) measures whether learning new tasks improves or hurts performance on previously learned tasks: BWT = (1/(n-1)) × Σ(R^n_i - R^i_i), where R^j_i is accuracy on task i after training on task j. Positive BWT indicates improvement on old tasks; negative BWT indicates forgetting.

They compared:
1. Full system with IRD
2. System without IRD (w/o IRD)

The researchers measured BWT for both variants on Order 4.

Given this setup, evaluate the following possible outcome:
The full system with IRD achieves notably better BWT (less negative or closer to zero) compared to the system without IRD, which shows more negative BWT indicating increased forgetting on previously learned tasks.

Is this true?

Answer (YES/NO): YES